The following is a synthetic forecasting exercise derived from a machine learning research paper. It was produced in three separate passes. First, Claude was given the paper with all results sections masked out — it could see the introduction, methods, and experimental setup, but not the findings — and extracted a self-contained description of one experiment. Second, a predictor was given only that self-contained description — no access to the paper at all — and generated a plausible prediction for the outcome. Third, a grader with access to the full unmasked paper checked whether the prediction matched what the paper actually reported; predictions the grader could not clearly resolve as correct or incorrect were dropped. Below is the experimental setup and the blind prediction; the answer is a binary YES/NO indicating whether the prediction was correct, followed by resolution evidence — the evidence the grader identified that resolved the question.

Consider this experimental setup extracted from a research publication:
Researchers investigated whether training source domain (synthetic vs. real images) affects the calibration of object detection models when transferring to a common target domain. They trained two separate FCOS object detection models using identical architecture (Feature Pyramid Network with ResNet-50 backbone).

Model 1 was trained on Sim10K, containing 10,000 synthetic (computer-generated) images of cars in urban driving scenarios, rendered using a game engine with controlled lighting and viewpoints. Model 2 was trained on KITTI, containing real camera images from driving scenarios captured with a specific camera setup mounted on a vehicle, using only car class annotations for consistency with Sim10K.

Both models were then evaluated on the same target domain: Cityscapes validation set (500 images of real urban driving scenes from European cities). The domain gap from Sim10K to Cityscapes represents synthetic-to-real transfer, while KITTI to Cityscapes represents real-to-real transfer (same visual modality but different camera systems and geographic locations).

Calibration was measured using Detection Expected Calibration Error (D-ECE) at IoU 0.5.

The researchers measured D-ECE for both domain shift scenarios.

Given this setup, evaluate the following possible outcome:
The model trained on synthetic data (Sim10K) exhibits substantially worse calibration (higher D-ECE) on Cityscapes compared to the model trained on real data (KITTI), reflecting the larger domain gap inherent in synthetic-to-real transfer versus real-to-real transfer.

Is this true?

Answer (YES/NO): YES